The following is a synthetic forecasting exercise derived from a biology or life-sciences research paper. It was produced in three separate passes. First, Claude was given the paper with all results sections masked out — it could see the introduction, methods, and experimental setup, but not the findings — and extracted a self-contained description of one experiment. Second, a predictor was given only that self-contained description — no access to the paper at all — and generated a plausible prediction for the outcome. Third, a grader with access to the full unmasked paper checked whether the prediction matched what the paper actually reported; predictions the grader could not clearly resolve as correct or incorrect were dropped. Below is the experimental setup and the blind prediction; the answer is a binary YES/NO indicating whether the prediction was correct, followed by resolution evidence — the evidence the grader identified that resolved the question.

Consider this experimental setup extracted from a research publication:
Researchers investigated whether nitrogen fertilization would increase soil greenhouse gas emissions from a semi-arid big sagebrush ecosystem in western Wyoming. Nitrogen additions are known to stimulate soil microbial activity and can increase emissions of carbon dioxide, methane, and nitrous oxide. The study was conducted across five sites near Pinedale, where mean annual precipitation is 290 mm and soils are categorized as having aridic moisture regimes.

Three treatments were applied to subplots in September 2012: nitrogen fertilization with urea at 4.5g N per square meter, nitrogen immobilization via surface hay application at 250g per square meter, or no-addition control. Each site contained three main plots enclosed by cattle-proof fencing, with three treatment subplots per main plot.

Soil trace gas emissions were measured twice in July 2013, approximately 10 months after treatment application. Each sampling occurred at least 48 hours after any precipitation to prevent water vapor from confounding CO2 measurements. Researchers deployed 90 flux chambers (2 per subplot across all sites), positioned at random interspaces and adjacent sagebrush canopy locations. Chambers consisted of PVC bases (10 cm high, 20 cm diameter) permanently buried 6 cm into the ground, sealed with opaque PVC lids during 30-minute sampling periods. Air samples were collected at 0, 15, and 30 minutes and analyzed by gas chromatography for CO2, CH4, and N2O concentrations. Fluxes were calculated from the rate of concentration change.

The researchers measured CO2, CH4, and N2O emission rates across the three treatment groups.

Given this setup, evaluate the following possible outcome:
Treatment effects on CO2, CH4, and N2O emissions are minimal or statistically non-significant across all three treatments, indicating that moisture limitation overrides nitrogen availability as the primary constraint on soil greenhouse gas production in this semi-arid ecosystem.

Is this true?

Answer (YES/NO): YES